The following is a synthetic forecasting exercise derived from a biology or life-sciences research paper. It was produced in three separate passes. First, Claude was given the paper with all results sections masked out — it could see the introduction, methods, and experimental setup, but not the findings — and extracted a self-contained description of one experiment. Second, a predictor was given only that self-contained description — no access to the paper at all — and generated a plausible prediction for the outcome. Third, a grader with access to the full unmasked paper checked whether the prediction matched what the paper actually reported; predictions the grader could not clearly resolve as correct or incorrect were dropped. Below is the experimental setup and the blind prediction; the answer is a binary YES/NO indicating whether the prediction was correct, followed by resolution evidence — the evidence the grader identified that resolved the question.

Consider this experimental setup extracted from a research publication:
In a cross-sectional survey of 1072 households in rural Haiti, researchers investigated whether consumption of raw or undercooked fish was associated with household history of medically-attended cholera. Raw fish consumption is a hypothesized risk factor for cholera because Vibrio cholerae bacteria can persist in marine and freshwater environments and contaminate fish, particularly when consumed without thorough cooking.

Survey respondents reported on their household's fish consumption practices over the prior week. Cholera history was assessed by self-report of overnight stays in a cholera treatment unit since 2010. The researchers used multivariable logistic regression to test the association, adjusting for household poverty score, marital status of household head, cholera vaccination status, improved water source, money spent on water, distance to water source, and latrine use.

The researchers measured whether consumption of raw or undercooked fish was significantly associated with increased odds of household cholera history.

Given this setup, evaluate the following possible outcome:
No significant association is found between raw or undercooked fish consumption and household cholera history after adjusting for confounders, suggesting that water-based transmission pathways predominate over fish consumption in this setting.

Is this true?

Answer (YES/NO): YES